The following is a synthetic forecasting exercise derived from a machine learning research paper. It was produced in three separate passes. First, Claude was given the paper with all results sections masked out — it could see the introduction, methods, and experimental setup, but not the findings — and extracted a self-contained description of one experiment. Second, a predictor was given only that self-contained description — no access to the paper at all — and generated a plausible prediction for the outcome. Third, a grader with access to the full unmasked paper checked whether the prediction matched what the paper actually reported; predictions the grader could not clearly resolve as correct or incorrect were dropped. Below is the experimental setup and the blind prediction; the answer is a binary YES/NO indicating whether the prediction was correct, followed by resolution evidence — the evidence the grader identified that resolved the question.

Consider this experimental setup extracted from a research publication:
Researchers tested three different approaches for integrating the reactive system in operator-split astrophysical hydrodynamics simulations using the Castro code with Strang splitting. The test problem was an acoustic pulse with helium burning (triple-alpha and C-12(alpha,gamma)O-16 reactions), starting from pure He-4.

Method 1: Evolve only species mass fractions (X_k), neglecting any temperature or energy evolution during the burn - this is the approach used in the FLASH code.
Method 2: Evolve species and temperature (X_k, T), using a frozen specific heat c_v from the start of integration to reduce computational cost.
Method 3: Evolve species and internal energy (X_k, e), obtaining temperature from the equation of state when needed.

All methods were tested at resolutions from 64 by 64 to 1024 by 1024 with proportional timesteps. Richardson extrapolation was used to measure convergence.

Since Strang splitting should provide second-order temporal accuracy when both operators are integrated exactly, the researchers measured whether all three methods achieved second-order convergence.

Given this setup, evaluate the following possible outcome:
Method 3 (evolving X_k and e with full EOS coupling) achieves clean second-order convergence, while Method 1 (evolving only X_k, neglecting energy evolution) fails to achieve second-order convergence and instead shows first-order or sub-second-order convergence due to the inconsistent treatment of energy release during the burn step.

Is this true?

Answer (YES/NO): YES